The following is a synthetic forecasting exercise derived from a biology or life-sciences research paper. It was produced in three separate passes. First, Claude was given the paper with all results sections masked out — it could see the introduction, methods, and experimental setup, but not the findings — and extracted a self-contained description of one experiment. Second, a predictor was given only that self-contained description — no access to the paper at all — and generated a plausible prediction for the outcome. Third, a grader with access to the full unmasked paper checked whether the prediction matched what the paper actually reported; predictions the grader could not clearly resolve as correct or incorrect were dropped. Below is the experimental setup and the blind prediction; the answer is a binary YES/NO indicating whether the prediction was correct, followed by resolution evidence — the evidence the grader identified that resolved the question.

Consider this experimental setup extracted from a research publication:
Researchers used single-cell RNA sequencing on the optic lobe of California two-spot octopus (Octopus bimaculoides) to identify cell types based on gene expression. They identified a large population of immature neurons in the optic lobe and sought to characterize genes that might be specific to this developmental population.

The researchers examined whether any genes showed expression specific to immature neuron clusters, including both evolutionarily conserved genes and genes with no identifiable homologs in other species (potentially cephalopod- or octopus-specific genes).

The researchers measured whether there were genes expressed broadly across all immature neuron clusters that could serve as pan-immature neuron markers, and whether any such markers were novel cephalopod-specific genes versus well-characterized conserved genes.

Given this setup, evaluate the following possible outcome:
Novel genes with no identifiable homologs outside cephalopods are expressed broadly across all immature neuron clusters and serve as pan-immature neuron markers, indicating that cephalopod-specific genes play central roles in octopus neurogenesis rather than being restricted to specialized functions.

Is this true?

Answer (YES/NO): YES